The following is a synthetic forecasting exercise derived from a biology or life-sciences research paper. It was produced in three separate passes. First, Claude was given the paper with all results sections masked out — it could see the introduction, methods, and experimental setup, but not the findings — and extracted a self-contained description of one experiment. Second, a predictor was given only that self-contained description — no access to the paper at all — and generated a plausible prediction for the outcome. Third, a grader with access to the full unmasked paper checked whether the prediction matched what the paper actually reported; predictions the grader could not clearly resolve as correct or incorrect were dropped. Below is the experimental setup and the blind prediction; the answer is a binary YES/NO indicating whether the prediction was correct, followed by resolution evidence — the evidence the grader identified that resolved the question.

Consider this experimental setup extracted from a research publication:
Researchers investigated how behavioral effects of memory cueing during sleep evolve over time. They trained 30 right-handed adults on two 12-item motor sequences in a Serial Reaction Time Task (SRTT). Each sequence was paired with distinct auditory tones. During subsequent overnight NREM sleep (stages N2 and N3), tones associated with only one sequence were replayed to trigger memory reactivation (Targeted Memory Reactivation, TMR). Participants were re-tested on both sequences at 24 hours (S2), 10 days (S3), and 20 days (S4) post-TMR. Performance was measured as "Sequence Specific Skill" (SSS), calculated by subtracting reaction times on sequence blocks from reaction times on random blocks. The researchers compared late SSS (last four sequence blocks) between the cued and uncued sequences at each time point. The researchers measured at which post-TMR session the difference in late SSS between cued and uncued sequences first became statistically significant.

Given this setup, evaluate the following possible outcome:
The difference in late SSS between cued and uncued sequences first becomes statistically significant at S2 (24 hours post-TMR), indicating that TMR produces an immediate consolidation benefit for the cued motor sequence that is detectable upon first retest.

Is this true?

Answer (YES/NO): NO